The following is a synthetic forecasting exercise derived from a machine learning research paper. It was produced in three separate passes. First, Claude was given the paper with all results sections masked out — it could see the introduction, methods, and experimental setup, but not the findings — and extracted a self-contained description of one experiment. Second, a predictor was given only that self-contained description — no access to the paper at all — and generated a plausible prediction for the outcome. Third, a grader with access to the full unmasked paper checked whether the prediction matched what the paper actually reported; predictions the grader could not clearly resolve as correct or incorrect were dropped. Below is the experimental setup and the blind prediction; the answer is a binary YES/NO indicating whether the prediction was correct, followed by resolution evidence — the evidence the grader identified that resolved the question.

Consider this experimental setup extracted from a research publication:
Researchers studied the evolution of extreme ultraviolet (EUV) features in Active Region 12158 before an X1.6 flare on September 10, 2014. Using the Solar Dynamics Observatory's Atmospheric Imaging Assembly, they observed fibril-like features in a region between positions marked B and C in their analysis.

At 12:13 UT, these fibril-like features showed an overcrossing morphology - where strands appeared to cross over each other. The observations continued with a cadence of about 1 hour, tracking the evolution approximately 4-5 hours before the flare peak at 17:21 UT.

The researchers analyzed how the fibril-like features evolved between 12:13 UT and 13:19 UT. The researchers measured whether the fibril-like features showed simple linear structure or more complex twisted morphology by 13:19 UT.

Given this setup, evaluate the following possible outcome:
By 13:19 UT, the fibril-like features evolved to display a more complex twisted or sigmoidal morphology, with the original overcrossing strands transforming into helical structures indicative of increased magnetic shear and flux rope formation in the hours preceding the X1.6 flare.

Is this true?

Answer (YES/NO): YES